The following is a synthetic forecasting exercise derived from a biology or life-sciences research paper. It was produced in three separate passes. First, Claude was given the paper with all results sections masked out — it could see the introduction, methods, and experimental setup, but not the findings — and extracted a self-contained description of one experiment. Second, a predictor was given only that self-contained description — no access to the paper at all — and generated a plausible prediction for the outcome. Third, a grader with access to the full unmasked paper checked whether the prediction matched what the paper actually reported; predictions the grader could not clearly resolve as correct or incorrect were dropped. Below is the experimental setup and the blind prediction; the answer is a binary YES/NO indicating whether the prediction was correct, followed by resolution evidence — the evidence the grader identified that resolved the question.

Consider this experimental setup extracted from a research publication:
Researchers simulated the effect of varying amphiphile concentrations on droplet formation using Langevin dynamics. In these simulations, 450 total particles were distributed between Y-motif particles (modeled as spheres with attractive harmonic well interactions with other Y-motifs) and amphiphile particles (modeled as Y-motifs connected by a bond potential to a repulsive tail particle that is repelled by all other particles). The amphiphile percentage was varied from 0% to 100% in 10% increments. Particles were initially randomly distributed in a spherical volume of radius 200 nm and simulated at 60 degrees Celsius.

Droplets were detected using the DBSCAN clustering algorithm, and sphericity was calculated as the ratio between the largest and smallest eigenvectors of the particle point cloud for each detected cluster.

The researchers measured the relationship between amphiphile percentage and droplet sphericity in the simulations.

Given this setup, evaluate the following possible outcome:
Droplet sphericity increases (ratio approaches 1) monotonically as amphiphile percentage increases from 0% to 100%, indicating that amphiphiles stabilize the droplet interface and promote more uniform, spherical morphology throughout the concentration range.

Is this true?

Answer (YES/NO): NO